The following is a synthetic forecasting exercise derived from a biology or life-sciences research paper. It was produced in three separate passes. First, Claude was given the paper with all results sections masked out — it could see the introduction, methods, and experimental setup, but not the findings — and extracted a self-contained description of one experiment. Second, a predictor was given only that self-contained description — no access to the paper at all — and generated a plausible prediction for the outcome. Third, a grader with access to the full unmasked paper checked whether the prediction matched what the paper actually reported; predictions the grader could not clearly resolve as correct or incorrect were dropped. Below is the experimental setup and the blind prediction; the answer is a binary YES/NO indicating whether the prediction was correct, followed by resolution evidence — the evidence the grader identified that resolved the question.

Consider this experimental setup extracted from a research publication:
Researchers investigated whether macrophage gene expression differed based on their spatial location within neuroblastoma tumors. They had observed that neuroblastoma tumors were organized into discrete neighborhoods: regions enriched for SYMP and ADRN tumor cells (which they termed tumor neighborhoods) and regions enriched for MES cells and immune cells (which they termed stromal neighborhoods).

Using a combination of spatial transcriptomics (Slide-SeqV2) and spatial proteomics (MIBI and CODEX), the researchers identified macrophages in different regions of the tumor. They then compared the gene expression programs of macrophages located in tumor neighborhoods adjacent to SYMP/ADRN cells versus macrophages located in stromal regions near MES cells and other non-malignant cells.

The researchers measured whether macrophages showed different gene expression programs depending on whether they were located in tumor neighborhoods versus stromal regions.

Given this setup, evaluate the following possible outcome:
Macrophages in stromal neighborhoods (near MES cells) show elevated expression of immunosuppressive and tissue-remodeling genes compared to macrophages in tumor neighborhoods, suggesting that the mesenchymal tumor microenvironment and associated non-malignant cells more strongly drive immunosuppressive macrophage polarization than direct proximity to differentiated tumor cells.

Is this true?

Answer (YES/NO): NO